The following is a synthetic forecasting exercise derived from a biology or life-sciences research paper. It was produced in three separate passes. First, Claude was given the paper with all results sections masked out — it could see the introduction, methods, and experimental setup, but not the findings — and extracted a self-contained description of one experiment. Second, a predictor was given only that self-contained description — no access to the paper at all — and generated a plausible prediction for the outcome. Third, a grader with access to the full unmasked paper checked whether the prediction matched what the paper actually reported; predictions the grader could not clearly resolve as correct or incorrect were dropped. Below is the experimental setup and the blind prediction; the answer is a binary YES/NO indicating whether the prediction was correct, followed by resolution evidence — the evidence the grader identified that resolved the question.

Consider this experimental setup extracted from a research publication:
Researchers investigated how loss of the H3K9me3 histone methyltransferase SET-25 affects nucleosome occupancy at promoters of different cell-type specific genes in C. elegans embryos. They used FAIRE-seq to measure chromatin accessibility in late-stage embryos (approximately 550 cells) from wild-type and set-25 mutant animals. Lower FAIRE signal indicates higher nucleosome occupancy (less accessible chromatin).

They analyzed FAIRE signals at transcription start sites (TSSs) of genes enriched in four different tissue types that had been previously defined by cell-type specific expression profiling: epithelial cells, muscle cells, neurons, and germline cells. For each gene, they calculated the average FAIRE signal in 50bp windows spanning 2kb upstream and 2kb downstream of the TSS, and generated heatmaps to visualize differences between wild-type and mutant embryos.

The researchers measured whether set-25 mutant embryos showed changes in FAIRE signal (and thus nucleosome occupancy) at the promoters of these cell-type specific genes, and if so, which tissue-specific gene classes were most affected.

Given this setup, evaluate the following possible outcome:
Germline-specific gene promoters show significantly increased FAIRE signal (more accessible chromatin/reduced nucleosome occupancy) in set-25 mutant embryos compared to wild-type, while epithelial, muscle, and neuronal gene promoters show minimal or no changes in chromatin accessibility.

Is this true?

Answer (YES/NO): NO